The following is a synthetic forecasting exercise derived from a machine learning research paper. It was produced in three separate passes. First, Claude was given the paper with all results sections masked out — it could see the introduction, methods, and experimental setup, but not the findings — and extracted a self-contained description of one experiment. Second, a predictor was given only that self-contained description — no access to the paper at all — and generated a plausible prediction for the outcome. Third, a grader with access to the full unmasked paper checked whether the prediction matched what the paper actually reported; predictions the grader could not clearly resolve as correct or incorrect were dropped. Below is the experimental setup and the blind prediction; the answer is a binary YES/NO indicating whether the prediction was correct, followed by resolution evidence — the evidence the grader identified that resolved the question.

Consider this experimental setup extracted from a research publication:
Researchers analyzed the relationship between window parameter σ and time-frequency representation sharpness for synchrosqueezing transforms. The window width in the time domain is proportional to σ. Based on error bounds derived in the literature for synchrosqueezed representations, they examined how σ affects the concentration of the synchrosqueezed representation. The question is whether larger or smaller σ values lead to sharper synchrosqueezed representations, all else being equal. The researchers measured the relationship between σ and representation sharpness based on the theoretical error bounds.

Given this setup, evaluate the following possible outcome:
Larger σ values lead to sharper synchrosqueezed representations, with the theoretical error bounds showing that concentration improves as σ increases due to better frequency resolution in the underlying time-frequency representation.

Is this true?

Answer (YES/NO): NO